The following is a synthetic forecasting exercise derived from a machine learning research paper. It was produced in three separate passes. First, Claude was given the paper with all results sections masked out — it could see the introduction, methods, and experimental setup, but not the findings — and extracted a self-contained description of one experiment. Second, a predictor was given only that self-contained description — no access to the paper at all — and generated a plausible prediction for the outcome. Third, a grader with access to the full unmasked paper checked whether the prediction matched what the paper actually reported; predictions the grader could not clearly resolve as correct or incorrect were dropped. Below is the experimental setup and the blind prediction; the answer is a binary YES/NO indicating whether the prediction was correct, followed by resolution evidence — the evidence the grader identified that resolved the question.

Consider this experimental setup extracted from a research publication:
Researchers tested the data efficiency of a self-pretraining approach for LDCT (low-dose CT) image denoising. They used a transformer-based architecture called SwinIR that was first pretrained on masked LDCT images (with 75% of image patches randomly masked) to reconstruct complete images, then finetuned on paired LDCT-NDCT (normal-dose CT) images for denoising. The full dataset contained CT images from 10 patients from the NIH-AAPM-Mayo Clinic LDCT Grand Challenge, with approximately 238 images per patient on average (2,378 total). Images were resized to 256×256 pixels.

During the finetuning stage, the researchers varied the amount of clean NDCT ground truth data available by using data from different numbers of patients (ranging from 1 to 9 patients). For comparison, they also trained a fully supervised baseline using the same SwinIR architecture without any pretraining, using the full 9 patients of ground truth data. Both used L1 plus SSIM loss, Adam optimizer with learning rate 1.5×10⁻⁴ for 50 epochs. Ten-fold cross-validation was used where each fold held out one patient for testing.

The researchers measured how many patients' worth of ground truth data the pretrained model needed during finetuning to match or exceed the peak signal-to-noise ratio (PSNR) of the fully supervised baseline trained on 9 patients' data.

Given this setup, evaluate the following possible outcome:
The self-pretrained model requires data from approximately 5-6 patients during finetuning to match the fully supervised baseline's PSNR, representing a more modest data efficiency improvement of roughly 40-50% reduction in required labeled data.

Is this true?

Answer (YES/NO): NO